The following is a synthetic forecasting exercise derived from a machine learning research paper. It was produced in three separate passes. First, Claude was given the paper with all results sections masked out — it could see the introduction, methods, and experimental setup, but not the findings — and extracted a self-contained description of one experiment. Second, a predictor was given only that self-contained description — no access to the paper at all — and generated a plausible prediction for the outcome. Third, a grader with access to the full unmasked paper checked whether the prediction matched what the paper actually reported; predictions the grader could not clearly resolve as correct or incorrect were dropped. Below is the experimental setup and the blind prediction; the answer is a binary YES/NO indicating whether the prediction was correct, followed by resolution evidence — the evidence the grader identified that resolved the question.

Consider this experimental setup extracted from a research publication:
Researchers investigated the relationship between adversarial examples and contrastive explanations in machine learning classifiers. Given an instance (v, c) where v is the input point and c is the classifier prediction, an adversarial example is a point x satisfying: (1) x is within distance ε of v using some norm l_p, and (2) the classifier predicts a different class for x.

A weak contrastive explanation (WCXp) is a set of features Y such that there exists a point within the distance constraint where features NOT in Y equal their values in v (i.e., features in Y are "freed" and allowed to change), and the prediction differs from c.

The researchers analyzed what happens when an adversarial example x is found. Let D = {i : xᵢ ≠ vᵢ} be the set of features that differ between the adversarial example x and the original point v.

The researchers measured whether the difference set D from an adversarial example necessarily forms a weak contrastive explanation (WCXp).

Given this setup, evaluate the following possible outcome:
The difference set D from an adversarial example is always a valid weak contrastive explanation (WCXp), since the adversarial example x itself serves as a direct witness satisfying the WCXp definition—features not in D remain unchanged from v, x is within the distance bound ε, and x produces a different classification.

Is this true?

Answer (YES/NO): YES